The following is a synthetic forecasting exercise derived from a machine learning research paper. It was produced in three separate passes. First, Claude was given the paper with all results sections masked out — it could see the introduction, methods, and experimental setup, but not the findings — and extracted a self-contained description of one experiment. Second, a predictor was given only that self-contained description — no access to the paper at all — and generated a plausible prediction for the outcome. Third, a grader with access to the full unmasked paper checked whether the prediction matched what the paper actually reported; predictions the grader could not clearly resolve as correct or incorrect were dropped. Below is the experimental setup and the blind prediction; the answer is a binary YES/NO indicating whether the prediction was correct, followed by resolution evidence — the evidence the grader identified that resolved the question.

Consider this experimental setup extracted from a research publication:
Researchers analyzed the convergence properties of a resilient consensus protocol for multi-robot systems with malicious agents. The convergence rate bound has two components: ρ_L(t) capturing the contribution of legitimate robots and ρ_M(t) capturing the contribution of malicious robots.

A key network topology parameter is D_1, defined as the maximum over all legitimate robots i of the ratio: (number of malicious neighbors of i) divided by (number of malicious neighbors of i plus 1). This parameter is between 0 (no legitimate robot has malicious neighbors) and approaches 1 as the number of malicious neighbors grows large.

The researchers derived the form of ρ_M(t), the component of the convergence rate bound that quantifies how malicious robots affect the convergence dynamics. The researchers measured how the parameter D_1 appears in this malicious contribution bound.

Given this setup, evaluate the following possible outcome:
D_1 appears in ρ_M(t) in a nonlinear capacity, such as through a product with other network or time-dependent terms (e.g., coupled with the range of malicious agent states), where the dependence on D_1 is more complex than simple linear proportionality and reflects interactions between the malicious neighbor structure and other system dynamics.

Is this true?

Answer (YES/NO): NO